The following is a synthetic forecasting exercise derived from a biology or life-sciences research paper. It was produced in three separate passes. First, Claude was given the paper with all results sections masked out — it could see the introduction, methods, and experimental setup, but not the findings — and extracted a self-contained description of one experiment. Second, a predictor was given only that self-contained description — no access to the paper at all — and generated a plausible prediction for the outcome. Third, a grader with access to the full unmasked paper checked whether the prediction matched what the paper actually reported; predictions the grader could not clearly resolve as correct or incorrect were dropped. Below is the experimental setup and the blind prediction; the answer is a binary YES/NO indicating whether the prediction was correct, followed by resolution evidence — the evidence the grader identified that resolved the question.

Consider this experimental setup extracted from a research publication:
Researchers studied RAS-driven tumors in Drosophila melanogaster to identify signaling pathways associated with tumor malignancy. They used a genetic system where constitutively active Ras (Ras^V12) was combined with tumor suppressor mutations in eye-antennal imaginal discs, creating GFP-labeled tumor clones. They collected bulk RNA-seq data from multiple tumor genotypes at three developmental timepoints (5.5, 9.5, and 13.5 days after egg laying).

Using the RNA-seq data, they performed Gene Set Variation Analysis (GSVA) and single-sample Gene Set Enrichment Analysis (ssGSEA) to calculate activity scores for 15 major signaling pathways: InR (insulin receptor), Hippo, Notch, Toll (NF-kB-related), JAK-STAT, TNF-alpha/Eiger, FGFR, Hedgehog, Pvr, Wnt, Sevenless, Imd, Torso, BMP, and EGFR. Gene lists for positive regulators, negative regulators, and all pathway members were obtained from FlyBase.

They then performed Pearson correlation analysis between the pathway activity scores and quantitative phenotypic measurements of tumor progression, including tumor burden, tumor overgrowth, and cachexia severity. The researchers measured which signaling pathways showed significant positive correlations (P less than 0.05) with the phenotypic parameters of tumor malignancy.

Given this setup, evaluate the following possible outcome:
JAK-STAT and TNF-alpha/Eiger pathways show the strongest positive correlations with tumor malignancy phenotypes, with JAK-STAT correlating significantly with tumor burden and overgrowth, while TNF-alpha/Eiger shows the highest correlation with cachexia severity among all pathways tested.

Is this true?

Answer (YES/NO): NO